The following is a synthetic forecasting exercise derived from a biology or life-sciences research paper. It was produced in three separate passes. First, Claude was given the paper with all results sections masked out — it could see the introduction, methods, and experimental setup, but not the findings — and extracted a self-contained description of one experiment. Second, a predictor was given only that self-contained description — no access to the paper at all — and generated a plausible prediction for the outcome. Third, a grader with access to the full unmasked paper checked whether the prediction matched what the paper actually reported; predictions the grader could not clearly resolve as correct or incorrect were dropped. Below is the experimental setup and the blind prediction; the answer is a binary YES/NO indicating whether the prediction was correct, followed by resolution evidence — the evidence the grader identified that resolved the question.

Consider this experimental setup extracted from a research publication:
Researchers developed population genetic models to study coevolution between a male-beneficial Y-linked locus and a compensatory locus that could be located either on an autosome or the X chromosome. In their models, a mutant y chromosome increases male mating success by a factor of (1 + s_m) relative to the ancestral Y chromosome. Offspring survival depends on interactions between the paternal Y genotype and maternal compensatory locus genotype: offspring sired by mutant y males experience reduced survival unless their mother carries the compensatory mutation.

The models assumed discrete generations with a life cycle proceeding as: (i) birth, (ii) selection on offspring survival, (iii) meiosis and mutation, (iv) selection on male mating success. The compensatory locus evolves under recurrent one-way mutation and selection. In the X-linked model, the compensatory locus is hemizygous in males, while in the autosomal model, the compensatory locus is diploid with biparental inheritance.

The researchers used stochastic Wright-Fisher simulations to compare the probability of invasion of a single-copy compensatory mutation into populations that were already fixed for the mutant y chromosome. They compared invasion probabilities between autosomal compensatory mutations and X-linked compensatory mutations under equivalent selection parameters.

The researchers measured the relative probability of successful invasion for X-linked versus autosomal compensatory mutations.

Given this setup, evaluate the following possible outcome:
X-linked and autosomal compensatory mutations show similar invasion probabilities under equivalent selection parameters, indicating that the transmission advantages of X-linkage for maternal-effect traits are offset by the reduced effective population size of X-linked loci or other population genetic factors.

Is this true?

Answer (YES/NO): NO